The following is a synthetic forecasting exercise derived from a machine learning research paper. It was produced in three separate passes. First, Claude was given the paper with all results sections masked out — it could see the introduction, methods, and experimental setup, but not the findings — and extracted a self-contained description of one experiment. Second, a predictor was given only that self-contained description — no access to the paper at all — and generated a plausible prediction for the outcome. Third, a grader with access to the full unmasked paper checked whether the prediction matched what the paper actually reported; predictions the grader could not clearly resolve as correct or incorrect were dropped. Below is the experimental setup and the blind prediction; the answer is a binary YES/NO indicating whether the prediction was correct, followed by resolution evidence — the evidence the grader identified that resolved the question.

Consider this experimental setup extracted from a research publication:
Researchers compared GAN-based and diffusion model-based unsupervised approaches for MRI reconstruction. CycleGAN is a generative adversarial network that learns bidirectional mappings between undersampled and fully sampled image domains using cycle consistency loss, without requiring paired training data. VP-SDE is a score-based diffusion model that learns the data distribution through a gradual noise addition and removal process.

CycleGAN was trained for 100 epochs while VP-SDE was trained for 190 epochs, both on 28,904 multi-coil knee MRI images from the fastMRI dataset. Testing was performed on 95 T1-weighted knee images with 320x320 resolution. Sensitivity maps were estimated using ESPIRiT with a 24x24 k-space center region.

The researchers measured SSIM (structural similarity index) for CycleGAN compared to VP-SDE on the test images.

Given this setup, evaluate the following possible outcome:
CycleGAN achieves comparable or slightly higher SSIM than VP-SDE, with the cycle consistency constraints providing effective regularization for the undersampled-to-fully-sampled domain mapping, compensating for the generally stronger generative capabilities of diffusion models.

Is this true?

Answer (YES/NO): NO